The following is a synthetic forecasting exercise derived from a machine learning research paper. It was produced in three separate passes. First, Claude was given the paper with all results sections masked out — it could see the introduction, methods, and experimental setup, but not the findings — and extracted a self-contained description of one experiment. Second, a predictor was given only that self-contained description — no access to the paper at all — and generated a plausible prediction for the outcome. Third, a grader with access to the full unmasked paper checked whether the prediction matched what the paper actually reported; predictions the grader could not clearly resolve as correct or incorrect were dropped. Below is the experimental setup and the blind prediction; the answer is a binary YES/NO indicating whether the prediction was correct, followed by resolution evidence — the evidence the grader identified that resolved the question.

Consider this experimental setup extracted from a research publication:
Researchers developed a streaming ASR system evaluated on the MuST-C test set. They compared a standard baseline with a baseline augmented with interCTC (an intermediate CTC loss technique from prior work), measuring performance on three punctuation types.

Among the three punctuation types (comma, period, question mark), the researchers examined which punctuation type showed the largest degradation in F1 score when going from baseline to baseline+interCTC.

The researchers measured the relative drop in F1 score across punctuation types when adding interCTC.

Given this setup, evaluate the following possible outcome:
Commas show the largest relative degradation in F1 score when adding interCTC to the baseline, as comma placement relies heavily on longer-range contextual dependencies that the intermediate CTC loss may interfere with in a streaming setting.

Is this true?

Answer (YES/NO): NO